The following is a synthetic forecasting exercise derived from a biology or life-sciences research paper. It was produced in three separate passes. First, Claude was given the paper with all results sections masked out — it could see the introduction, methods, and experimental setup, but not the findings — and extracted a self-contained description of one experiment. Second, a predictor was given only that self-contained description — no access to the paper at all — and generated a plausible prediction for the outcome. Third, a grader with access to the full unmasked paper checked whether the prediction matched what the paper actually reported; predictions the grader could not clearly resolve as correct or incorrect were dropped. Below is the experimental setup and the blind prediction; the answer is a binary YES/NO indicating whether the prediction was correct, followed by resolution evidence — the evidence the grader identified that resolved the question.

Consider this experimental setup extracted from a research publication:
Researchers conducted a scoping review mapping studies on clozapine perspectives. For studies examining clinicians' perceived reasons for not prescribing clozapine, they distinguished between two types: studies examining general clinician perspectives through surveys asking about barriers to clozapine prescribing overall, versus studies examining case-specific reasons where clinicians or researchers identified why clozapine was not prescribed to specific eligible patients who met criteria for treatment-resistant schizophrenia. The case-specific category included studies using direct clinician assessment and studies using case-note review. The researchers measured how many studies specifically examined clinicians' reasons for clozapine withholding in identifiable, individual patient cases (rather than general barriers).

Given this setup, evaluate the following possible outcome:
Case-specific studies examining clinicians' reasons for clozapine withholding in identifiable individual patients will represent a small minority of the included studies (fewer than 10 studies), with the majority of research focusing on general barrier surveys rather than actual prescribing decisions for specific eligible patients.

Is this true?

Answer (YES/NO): YES